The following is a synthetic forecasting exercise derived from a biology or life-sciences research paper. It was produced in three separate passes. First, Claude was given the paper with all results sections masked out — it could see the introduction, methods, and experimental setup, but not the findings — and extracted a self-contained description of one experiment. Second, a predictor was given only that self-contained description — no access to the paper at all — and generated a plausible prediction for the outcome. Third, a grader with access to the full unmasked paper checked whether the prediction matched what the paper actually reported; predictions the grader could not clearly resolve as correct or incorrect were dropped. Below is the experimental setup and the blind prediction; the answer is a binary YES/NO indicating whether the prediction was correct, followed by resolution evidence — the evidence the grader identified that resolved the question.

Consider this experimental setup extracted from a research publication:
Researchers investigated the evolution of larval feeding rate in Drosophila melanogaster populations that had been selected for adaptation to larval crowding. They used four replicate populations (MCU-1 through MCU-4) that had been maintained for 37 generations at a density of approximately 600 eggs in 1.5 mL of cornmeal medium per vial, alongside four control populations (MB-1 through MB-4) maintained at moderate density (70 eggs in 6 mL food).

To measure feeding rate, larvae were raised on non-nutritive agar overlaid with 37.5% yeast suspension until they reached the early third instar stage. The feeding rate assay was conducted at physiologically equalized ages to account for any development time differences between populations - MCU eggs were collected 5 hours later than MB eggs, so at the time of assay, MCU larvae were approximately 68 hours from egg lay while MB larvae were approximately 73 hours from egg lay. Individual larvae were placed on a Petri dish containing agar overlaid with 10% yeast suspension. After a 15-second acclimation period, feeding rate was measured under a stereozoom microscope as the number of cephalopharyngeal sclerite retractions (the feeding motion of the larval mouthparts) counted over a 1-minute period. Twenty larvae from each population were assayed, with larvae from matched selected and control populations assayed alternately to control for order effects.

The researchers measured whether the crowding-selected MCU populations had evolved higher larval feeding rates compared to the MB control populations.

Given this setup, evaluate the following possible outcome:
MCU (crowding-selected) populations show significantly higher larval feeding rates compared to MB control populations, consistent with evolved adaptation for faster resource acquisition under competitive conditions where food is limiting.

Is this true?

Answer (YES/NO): NO